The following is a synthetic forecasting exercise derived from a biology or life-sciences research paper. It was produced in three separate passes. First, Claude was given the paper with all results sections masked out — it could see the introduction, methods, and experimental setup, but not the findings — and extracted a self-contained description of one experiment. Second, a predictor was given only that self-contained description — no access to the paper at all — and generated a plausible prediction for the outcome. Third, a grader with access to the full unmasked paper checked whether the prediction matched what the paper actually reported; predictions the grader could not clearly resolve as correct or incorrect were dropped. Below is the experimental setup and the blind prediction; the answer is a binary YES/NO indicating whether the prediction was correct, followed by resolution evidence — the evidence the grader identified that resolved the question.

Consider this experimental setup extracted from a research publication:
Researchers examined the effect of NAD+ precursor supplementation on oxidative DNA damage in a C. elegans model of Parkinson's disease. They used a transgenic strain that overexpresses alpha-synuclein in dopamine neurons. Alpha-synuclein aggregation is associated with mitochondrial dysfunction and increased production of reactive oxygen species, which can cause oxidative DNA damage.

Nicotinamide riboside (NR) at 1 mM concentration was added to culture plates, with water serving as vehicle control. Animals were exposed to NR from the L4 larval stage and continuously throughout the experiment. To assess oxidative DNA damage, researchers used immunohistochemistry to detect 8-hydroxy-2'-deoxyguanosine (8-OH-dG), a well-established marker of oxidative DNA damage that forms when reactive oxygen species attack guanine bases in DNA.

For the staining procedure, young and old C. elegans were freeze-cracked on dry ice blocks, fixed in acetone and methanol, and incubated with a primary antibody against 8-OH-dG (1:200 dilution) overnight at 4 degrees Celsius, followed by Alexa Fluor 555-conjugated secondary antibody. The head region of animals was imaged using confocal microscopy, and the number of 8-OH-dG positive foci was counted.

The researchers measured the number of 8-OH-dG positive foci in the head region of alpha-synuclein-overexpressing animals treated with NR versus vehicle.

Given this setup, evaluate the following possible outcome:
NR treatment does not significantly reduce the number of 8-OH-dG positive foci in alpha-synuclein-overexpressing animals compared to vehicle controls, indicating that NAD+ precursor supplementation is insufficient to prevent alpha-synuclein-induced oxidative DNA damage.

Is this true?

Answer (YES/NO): NO